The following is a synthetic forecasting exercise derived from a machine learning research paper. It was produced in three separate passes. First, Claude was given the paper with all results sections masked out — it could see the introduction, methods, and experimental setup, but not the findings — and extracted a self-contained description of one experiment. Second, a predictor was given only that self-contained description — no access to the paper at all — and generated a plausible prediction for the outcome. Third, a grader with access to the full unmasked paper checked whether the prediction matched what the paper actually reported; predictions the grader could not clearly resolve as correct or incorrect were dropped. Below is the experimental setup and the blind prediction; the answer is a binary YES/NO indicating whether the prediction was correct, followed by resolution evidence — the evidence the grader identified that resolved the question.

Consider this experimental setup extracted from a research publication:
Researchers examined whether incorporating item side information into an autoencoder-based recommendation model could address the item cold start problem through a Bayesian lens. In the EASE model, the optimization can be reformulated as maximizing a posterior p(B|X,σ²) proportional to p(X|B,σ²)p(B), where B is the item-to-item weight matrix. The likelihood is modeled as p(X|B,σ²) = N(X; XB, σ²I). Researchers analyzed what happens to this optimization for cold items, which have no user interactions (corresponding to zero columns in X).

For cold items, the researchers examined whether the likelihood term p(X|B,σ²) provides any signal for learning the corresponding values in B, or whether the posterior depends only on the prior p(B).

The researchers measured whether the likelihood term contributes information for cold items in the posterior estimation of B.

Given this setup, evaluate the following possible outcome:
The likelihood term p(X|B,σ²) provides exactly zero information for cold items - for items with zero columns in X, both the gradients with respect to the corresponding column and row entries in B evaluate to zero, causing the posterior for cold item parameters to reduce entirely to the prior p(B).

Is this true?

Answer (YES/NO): YES